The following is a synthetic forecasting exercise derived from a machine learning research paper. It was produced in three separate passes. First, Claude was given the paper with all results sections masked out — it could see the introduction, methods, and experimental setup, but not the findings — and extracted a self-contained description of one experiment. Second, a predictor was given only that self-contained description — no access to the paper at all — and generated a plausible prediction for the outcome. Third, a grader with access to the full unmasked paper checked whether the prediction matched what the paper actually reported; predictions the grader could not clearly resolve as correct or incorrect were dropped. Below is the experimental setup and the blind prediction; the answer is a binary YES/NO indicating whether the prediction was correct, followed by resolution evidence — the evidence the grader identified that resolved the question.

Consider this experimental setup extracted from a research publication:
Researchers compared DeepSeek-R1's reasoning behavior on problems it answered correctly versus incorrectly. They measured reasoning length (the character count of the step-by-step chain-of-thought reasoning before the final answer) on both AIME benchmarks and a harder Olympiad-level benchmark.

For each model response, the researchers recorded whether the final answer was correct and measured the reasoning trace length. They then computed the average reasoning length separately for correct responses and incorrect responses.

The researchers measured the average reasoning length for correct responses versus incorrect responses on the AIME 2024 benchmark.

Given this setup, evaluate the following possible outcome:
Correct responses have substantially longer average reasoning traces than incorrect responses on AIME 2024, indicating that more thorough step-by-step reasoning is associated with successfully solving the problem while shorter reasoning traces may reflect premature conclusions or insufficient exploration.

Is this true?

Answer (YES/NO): NO